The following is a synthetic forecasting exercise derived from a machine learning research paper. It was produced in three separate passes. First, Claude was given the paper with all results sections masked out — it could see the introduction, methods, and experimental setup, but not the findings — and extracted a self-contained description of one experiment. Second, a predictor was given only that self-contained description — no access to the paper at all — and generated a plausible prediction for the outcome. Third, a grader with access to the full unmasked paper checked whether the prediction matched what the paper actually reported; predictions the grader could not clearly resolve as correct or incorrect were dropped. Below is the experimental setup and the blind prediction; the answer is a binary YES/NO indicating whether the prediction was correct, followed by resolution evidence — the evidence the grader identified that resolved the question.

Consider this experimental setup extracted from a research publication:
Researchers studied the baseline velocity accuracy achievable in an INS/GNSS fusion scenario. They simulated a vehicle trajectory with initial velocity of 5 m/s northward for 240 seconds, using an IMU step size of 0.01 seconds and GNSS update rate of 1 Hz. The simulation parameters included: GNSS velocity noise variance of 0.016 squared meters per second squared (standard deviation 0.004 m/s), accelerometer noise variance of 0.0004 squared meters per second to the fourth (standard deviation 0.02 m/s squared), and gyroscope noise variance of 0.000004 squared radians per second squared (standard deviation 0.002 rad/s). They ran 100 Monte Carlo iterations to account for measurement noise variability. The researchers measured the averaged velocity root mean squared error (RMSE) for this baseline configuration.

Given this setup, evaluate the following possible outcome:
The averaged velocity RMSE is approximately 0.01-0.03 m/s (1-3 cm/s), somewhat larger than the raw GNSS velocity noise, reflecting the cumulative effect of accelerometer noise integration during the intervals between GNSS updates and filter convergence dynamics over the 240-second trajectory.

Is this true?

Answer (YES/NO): NO